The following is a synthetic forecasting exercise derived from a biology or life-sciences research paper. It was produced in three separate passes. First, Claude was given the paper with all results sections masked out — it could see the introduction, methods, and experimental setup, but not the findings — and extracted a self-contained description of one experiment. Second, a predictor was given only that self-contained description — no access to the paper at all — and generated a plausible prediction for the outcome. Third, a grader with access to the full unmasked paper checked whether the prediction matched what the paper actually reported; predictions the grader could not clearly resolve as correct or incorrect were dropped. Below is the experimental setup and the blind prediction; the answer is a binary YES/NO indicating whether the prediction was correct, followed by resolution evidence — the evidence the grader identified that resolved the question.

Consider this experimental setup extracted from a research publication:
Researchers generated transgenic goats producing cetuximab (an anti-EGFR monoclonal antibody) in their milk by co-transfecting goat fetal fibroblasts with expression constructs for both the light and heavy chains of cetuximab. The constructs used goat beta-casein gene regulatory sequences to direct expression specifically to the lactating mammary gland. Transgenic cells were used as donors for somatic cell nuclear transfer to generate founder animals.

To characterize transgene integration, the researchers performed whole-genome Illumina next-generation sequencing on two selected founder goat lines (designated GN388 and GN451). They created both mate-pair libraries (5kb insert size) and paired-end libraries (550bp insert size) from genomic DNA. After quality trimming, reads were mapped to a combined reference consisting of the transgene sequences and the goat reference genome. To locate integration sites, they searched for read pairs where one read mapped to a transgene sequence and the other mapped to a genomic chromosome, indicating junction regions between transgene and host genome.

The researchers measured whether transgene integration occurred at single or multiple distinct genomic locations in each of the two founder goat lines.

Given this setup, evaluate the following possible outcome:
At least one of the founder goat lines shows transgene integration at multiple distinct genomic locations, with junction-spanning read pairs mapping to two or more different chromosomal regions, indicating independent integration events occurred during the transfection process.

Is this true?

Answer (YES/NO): NO